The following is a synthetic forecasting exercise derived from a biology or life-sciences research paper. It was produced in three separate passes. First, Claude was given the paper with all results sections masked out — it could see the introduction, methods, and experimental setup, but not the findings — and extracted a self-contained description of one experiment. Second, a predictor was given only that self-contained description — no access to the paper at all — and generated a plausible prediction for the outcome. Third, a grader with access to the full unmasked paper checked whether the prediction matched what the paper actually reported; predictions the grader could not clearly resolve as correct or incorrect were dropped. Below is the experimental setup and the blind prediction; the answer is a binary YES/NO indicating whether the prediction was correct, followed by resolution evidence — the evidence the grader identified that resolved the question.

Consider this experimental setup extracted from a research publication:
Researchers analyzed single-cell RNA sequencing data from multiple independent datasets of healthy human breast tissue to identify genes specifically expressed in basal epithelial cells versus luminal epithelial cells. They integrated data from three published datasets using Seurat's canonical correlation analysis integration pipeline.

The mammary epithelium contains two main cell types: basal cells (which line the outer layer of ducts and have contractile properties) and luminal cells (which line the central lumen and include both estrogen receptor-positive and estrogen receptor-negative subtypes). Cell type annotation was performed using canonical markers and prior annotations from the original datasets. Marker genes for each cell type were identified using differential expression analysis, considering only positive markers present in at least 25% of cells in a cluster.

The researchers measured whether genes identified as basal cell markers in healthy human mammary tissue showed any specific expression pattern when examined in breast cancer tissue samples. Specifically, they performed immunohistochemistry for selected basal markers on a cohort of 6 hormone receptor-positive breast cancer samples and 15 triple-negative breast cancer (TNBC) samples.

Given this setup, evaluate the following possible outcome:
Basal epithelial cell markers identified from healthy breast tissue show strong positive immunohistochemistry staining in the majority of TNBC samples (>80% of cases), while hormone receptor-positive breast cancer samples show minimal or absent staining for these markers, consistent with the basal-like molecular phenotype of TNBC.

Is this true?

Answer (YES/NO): NO